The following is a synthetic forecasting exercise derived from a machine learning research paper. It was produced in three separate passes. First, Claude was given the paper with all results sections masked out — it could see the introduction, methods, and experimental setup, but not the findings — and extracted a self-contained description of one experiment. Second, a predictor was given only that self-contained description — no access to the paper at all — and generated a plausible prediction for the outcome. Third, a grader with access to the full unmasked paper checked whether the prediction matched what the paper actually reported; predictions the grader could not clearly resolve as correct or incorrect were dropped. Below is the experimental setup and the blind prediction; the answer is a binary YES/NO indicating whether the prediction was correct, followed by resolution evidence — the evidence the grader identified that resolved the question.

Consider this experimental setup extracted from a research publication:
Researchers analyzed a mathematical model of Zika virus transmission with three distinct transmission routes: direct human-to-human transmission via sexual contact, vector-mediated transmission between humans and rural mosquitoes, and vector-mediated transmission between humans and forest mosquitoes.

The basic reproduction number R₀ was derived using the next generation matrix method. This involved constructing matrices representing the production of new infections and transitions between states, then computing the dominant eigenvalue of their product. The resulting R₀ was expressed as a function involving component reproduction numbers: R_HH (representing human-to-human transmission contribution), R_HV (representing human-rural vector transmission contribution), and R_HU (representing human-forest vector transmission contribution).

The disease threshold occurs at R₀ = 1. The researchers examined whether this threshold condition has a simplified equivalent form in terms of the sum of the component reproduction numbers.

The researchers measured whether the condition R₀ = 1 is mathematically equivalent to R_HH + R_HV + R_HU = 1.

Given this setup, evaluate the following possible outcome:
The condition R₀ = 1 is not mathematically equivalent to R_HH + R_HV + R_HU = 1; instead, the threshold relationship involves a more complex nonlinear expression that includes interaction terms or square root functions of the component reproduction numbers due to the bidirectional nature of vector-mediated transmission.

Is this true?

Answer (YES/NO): NO